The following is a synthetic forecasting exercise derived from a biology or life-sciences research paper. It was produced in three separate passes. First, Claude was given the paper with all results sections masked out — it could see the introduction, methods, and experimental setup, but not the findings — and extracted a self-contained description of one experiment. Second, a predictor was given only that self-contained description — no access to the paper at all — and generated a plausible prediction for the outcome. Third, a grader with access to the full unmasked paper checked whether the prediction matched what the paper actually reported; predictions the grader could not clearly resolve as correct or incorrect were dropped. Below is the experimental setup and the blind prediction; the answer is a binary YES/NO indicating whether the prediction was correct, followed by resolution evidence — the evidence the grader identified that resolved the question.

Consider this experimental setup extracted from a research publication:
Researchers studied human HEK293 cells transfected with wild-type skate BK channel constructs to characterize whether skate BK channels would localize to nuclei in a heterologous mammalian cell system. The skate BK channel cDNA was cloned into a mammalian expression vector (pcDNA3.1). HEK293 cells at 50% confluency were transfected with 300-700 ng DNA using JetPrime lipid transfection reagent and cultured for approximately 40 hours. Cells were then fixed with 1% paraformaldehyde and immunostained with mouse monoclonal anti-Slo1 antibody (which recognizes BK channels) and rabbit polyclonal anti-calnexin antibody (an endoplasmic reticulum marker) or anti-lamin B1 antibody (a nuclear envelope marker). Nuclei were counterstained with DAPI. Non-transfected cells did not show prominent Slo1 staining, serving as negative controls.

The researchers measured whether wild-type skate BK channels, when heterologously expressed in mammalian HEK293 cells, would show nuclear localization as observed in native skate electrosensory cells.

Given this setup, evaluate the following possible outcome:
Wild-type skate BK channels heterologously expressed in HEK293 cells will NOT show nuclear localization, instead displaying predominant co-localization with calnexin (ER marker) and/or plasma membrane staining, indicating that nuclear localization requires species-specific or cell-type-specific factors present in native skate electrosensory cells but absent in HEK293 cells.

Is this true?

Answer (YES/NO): NO